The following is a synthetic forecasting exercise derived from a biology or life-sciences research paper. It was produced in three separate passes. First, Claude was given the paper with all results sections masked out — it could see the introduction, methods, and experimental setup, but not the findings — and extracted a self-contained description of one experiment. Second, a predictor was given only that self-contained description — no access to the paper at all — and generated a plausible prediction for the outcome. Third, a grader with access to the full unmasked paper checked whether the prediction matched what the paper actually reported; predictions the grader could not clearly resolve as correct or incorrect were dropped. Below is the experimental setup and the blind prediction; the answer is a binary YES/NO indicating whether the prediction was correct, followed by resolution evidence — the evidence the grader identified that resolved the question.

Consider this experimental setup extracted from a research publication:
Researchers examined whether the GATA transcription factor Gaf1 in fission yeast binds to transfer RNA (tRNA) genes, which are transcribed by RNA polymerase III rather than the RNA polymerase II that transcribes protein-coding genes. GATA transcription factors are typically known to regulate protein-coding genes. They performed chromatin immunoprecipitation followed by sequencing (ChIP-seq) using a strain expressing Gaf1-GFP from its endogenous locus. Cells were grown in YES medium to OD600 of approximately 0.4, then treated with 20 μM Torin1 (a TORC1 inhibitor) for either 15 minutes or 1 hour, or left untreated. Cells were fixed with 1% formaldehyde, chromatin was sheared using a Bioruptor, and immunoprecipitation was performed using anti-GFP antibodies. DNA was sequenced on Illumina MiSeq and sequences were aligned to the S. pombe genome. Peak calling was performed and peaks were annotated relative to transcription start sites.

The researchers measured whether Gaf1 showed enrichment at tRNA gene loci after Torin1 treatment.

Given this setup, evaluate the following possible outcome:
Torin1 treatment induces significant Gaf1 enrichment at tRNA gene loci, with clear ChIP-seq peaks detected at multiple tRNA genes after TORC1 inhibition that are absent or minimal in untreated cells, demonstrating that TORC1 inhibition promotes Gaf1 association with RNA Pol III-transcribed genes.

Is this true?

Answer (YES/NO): YES